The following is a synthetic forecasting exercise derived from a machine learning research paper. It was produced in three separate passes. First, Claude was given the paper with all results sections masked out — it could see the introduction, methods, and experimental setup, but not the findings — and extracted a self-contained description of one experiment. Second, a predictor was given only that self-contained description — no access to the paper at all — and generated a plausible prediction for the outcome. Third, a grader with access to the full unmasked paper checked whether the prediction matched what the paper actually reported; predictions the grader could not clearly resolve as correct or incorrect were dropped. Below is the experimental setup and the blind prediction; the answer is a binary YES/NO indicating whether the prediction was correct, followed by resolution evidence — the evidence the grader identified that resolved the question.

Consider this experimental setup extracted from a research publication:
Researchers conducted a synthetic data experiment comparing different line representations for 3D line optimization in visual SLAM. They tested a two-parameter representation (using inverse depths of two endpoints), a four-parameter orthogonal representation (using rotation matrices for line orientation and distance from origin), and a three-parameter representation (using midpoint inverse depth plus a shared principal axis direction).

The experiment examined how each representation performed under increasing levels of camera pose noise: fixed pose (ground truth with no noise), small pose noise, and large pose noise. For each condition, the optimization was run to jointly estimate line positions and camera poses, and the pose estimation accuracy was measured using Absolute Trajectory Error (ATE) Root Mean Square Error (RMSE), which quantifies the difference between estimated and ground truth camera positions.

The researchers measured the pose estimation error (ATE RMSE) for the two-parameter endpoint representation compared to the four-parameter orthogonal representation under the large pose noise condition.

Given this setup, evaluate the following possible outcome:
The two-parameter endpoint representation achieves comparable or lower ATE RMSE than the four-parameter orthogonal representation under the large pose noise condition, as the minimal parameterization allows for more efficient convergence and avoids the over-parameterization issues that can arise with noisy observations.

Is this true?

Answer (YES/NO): NO